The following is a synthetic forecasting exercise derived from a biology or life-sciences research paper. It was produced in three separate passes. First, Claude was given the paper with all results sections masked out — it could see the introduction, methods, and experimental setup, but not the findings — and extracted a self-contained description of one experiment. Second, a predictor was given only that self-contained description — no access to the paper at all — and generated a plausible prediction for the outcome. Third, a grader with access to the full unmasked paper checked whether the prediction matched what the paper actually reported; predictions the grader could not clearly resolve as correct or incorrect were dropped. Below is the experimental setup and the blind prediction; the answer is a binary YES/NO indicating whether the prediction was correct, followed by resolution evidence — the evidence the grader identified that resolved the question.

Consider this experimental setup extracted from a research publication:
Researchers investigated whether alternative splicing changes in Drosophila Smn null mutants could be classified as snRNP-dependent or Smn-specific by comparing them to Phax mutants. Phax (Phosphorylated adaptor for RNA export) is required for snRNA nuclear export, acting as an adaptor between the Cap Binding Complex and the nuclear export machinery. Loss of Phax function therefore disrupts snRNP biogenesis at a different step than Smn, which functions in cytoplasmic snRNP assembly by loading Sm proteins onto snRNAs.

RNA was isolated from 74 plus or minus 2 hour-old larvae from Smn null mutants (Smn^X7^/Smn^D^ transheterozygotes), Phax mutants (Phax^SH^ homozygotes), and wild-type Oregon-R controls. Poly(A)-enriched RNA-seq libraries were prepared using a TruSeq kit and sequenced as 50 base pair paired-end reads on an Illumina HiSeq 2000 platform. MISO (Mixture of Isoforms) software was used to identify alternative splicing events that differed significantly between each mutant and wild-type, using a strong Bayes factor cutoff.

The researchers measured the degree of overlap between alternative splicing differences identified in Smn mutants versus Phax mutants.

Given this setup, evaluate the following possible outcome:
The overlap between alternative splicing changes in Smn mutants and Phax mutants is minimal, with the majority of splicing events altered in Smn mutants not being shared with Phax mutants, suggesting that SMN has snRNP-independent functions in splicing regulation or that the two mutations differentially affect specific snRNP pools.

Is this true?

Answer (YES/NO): NO